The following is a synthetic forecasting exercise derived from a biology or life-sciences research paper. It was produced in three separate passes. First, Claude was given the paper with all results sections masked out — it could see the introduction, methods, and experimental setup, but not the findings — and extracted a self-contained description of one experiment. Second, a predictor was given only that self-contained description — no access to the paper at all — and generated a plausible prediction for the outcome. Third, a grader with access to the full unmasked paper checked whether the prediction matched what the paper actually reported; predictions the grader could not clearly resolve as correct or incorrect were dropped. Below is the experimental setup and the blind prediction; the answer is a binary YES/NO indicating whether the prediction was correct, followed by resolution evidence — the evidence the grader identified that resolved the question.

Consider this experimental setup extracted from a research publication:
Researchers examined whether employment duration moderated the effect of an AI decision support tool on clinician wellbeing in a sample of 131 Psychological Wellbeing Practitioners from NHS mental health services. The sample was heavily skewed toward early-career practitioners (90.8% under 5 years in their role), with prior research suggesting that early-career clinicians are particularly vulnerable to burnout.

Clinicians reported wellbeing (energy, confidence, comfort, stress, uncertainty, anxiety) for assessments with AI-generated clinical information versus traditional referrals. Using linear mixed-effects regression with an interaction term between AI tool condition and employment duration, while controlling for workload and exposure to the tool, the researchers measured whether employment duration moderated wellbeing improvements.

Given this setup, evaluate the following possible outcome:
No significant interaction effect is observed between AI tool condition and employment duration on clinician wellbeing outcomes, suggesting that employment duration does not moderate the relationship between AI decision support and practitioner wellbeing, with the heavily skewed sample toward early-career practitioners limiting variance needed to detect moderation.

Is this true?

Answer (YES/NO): YES